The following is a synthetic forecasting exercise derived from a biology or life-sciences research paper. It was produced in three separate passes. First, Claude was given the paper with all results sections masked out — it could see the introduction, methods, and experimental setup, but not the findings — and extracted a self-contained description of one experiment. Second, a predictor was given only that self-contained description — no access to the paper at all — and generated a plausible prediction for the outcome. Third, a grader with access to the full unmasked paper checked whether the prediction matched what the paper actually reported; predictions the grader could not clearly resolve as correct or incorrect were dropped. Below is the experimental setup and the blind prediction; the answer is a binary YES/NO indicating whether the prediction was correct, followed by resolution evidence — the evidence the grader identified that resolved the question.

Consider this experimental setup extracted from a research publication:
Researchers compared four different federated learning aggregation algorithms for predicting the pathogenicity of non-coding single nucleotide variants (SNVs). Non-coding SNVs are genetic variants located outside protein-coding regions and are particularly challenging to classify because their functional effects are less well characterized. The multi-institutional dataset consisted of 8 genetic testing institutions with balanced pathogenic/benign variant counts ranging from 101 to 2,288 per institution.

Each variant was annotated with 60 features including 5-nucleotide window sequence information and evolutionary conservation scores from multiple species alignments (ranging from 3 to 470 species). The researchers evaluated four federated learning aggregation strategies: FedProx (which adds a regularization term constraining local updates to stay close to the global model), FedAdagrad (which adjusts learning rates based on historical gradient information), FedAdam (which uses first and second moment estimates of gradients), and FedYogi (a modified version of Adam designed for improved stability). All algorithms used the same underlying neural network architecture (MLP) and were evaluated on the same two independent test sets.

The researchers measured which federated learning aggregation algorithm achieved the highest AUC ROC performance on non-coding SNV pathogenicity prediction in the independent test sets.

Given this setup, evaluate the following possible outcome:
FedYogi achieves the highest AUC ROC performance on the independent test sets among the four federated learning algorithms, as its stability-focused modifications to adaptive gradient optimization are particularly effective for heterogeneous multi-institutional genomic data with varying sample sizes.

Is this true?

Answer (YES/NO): NO